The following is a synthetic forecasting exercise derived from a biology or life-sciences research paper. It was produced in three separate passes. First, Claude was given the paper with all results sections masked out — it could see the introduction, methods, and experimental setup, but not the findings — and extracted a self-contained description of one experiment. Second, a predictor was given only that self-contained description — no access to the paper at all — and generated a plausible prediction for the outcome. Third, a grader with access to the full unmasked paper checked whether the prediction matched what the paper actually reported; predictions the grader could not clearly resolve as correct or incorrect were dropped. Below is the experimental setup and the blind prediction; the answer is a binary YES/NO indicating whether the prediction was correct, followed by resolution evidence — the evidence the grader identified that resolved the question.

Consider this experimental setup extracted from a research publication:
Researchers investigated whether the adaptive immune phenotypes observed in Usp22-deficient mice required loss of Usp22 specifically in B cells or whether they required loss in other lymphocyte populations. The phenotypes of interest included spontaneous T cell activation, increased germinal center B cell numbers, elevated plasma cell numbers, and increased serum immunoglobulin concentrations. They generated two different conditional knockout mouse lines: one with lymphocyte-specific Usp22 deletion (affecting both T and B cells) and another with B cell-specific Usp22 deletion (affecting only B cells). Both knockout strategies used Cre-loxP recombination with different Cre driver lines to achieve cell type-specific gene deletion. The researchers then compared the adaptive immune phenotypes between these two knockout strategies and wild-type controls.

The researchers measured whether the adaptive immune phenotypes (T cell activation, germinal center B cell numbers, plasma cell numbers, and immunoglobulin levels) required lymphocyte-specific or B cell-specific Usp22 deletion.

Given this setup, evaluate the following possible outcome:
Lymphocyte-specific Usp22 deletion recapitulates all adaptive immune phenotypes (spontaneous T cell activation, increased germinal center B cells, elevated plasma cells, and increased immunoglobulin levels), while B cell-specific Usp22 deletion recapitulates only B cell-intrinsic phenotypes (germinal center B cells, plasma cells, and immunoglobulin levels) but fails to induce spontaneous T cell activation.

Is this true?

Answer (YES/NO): NO